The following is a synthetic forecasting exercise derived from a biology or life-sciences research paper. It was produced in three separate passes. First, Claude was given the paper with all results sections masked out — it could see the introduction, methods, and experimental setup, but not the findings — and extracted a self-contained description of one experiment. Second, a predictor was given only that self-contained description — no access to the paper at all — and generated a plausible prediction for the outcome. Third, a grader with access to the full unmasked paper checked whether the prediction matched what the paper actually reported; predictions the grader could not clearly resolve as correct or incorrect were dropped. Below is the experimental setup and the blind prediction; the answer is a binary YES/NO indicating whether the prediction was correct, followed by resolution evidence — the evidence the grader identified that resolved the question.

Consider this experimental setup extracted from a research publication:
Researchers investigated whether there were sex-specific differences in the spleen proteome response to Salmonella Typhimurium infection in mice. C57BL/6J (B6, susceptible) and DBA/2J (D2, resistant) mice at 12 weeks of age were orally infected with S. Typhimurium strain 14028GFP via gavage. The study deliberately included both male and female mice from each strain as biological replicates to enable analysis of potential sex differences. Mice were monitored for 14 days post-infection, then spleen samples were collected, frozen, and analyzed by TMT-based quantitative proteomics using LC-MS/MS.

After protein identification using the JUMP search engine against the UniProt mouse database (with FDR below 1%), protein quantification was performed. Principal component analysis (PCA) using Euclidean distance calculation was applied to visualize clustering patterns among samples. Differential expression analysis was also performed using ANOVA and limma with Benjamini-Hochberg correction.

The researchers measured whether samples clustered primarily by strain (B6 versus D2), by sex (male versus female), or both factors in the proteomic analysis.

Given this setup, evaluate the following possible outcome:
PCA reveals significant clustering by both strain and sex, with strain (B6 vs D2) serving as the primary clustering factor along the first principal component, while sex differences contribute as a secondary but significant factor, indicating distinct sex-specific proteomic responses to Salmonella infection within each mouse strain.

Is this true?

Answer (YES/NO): NO